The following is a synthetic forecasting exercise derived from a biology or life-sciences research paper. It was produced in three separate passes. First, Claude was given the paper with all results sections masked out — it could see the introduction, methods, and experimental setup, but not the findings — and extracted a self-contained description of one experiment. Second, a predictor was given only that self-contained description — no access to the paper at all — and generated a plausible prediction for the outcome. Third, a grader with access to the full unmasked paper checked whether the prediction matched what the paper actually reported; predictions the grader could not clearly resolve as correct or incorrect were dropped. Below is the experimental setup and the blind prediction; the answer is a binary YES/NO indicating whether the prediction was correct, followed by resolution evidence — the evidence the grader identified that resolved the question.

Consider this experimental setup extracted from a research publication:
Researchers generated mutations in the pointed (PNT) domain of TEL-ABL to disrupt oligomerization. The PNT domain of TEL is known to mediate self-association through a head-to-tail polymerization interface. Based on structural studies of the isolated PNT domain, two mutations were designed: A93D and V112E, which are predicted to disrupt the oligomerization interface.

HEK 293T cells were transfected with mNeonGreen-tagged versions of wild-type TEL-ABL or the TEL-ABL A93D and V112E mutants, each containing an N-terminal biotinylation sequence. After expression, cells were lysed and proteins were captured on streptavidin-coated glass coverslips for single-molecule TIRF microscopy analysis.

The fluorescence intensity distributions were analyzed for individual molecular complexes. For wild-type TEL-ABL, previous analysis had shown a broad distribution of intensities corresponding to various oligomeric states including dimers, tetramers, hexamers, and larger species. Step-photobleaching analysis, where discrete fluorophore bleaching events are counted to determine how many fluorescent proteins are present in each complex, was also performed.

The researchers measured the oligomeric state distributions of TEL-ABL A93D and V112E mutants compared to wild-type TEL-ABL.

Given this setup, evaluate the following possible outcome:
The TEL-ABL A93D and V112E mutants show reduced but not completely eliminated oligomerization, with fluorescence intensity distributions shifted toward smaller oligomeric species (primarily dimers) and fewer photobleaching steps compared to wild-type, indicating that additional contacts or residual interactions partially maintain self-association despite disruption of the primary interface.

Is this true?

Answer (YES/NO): NO